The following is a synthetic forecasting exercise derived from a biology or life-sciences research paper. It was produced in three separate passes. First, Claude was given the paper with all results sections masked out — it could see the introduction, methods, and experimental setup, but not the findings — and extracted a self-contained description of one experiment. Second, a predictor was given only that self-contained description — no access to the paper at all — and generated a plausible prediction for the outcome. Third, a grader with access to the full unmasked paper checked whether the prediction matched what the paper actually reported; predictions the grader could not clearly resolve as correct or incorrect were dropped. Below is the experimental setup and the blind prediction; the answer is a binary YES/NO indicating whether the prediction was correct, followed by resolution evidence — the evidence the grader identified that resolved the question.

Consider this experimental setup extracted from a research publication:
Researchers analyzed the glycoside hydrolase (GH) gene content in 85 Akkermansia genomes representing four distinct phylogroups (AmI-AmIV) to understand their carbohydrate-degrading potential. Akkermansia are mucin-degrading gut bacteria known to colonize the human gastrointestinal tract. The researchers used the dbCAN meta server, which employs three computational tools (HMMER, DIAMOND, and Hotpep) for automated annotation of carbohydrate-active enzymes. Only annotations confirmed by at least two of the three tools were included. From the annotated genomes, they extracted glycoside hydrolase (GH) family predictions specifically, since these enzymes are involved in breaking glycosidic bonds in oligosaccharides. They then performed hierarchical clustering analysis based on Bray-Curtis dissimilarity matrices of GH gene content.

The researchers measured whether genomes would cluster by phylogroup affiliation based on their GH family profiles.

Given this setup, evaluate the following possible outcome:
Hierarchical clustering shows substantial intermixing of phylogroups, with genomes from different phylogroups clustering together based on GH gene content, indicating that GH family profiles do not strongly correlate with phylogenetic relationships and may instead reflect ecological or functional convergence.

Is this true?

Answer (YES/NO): NO